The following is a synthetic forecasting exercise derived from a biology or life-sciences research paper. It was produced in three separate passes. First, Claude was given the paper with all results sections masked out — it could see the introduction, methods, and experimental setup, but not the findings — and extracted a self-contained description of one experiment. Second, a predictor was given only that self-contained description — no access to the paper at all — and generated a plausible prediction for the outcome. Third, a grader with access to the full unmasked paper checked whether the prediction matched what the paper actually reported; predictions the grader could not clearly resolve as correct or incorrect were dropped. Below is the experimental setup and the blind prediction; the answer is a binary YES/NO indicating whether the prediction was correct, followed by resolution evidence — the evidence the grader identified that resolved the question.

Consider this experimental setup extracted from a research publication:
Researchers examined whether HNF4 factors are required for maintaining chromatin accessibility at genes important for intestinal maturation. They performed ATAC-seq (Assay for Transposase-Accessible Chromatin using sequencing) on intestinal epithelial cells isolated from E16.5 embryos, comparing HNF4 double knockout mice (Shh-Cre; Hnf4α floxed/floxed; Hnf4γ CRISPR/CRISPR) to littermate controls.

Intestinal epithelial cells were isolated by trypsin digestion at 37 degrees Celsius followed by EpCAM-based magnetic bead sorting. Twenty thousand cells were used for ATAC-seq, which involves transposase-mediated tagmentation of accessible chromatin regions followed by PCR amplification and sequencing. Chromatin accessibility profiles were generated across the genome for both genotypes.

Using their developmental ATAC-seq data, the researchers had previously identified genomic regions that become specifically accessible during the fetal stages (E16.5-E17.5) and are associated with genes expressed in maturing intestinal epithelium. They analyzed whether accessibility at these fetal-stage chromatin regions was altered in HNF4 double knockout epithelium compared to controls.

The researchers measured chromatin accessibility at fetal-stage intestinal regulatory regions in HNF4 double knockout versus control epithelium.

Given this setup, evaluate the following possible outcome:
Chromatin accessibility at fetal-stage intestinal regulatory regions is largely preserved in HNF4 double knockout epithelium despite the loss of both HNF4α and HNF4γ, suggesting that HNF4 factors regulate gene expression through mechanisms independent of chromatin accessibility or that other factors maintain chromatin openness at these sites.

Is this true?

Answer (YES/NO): NO